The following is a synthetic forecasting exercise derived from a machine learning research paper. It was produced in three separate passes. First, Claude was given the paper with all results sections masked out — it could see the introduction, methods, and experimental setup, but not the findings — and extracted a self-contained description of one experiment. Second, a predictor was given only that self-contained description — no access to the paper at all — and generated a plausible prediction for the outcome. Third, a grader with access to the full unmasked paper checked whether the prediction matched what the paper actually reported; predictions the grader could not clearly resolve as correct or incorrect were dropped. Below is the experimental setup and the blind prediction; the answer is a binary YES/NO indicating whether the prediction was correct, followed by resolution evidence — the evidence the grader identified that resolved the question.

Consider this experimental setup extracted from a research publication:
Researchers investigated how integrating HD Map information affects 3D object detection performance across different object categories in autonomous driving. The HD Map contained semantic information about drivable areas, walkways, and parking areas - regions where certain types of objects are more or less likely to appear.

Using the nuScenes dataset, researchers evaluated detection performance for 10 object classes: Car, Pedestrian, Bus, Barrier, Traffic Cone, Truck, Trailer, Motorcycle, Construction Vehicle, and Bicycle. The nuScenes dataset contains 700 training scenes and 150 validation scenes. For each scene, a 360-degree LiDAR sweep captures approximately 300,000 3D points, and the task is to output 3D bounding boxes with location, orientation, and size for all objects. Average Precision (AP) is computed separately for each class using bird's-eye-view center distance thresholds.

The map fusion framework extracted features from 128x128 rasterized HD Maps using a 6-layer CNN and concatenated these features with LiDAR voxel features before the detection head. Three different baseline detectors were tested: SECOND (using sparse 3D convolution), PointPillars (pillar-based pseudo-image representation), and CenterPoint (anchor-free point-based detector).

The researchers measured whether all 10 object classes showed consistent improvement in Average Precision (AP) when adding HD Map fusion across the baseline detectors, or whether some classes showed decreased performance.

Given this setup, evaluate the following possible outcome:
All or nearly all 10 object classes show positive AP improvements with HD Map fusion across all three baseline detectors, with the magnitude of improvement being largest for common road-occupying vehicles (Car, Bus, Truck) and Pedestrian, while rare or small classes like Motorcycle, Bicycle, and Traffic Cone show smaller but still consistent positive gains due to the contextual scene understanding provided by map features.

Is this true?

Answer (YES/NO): NO